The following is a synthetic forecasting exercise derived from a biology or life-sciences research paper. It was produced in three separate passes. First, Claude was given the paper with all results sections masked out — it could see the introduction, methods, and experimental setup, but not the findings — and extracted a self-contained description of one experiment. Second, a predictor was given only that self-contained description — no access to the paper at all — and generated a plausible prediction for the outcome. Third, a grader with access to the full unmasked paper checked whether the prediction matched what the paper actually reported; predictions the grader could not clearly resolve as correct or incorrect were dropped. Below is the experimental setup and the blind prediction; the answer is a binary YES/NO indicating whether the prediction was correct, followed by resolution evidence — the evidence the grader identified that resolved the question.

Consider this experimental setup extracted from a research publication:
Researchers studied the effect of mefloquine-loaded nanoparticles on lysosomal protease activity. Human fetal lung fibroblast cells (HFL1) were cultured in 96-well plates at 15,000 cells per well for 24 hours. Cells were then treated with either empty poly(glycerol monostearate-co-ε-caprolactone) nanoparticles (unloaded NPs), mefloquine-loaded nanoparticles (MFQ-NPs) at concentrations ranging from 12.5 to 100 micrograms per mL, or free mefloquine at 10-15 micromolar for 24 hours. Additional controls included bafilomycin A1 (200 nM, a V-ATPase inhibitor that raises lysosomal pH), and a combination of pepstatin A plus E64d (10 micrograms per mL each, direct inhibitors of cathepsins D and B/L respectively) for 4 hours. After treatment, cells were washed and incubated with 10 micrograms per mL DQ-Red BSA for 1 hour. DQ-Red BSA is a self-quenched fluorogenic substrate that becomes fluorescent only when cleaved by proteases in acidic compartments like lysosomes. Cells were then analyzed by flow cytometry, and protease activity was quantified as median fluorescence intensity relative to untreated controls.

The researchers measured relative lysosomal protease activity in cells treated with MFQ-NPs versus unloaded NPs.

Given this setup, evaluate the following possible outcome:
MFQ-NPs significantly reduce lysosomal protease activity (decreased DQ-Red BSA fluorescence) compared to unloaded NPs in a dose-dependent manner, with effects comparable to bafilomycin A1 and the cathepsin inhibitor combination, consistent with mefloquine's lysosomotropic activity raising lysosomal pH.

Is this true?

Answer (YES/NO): NO